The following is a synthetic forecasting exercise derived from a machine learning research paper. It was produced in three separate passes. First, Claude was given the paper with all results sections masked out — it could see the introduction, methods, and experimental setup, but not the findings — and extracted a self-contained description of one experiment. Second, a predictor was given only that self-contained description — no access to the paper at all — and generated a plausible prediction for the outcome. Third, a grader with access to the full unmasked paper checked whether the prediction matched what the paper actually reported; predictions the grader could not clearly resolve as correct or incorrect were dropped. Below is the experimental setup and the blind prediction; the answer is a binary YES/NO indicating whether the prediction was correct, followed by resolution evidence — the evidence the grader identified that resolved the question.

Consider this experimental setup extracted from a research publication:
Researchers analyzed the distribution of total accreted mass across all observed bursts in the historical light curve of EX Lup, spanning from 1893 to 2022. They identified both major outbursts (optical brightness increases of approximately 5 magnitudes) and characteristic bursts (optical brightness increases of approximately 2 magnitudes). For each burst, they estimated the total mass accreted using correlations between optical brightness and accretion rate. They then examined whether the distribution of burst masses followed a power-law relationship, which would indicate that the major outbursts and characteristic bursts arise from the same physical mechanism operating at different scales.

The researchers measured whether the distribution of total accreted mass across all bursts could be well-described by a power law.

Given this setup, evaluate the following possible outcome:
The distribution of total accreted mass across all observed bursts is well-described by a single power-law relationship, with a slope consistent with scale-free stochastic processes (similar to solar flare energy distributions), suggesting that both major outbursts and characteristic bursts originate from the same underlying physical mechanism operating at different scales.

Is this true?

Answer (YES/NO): NO